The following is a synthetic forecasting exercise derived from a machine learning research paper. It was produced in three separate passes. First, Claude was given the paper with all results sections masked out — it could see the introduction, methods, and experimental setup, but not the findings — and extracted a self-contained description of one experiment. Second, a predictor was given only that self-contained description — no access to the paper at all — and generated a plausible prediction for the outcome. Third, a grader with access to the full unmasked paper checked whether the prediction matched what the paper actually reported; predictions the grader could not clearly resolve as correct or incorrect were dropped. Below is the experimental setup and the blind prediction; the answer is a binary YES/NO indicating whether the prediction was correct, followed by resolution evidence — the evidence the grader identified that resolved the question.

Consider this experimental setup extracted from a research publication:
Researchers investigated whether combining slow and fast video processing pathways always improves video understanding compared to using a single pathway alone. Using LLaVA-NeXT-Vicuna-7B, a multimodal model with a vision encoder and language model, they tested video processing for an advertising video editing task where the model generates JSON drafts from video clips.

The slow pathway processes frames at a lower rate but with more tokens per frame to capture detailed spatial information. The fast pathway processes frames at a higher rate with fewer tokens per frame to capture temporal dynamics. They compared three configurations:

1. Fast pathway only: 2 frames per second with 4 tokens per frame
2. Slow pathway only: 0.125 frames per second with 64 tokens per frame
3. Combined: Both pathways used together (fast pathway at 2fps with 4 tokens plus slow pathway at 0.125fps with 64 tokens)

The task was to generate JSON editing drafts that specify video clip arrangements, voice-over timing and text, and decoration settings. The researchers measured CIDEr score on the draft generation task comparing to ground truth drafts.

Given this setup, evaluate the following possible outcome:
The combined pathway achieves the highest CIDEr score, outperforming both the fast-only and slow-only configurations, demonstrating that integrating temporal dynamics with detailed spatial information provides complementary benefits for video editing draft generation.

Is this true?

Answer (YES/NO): NO